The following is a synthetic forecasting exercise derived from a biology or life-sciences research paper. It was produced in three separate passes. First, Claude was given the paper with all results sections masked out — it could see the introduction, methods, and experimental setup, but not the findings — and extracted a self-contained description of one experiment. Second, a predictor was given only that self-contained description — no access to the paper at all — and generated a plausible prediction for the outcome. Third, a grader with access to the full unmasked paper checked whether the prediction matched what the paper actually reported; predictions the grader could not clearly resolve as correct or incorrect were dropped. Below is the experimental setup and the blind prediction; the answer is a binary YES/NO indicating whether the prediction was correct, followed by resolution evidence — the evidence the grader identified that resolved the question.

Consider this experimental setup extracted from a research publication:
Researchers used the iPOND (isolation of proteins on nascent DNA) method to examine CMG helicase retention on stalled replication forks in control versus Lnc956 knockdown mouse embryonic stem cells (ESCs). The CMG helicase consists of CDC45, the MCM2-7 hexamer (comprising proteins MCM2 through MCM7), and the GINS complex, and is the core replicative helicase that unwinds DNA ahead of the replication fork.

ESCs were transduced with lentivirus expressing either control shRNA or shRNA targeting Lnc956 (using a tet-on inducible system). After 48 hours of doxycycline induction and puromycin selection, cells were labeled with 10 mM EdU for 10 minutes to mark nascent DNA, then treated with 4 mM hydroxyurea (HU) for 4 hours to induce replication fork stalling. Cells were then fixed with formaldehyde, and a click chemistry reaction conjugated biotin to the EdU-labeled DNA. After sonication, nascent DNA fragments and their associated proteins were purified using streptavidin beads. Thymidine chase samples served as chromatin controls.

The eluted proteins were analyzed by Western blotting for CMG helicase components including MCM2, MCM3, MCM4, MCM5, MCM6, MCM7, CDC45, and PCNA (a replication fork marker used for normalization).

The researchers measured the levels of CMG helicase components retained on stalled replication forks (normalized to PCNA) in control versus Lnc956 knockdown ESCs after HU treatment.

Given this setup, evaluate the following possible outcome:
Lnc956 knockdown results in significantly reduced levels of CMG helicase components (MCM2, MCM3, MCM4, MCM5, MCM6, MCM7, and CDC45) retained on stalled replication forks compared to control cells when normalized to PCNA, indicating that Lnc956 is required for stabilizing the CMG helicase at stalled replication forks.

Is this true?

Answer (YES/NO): YES